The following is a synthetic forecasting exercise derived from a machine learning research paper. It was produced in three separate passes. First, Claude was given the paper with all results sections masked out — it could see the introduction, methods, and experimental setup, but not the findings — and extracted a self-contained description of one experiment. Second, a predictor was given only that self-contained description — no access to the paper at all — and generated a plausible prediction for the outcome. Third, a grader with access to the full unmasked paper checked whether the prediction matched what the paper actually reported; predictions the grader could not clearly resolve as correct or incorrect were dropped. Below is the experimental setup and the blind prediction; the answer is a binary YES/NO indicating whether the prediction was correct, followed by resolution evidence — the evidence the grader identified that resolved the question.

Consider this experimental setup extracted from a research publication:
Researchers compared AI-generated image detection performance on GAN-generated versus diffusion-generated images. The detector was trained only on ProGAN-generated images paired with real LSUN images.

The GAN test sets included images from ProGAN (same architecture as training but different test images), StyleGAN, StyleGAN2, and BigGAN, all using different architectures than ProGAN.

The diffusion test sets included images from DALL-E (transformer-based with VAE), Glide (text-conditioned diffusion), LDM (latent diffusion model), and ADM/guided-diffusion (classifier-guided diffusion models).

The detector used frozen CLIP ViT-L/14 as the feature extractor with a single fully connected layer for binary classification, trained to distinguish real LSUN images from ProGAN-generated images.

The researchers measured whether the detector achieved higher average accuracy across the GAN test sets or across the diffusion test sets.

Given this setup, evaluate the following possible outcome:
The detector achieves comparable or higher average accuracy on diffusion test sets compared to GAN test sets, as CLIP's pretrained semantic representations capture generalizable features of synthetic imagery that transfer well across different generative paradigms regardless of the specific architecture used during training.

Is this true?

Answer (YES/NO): NO